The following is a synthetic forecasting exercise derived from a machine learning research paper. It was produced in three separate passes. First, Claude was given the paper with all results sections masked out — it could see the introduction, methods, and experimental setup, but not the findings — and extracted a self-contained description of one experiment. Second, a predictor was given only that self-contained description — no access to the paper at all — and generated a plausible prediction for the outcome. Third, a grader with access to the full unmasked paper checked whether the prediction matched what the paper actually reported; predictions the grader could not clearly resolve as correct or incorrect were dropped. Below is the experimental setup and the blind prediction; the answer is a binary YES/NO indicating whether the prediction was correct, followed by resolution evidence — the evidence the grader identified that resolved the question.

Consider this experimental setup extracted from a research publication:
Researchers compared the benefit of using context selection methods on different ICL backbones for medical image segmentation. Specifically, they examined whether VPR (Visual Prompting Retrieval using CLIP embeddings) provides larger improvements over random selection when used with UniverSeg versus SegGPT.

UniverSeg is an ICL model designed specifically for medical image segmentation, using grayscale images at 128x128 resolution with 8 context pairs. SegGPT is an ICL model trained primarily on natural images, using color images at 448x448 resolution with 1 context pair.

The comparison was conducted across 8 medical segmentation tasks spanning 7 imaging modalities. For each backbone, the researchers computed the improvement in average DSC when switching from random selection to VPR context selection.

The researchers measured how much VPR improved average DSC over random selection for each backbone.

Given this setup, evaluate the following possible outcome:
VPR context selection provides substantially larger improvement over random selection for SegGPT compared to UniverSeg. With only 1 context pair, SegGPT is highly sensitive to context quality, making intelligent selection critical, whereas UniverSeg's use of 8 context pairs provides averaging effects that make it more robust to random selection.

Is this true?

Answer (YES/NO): YES